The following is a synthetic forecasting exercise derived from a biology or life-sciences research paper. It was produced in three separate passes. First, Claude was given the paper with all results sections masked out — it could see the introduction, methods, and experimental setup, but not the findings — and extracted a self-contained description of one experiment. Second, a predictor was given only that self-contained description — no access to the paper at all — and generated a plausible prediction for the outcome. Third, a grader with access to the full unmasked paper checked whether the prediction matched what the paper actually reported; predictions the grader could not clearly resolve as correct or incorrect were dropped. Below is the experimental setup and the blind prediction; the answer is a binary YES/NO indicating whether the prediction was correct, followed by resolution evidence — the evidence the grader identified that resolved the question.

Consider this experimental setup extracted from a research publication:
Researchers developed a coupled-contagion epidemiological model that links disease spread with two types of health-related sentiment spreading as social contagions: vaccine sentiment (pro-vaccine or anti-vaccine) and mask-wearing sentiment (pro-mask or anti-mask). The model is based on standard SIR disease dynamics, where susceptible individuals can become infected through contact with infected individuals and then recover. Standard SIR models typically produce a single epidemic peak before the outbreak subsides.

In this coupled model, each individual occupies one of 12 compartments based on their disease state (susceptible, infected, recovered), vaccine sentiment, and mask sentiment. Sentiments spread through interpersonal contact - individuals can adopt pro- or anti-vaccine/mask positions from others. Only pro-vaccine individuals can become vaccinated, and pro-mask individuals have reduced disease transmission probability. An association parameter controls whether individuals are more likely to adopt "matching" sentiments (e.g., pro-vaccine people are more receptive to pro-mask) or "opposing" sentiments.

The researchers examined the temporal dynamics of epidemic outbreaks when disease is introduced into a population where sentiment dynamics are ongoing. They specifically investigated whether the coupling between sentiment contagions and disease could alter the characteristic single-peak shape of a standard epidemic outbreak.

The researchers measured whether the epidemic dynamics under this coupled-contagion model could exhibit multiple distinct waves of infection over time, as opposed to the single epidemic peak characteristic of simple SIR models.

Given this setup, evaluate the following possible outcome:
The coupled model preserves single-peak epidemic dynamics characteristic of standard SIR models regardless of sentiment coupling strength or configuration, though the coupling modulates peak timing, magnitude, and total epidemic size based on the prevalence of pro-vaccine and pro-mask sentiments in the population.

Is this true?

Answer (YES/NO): NO